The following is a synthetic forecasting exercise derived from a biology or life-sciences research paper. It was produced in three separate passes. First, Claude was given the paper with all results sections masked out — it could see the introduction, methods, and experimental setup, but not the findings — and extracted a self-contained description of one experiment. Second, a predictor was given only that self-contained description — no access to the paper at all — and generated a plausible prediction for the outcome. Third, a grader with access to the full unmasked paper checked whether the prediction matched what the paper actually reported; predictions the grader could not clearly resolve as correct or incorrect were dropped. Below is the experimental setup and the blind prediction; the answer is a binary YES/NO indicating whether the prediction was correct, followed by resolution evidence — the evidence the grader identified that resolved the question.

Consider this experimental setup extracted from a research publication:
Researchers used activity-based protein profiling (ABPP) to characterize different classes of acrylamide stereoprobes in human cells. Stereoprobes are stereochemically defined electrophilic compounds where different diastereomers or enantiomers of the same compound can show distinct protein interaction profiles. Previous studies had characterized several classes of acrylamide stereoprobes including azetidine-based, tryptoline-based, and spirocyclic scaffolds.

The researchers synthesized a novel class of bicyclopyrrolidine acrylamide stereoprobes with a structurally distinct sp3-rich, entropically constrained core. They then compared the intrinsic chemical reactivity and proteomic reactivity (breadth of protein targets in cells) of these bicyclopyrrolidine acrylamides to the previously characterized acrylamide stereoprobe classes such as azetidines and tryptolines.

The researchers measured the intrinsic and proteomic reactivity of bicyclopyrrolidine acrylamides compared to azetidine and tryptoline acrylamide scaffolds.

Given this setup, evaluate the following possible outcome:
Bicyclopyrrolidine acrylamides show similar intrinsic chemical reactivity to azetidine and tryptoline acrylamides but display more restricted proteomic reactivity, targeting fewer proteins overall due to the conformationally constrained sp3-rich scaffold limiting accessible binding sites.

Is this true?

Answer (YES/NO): NO